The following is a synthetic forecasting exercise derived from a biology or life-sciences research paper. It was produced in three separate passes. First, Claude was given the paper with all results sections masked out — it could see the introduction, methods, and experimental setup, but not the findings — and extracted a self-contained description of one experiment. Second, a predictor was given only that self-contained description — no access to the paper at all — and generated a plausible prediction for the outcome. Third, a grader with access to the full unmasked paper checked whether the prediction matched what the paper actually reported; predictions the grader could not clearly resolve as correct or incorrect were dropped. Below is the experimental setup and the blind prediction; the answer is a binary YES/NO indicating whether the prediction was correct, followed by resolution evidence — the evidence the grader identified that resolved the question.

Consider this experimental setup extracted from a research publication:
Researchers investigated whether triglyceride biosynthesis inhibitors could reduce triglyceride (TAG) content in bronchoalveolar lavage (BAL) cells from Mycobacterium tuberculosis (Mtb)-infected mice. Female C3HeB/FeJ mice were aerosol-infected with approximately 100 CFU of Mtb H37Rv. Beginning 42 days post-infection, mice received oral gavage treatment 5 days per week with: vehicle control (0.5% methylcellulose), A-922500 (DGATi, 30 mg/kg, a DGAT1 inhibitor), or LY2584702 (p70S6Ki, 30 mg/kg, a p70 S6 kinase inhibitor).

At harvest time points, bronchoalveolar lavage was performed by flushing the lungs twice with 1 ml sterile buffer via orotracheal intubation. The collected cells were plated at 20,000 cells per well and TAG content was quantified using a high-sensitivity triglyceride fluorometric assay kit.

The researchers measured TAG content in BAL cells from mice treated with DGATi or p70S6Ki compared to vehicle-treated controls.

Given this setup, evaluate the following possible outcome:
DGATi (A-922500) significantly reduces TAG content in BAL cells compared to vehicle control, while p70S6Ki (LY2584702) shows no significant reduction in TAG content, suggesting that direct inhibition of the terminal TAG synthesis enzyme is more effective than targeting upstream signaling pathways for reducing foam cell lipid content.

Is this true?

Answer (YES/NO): NO